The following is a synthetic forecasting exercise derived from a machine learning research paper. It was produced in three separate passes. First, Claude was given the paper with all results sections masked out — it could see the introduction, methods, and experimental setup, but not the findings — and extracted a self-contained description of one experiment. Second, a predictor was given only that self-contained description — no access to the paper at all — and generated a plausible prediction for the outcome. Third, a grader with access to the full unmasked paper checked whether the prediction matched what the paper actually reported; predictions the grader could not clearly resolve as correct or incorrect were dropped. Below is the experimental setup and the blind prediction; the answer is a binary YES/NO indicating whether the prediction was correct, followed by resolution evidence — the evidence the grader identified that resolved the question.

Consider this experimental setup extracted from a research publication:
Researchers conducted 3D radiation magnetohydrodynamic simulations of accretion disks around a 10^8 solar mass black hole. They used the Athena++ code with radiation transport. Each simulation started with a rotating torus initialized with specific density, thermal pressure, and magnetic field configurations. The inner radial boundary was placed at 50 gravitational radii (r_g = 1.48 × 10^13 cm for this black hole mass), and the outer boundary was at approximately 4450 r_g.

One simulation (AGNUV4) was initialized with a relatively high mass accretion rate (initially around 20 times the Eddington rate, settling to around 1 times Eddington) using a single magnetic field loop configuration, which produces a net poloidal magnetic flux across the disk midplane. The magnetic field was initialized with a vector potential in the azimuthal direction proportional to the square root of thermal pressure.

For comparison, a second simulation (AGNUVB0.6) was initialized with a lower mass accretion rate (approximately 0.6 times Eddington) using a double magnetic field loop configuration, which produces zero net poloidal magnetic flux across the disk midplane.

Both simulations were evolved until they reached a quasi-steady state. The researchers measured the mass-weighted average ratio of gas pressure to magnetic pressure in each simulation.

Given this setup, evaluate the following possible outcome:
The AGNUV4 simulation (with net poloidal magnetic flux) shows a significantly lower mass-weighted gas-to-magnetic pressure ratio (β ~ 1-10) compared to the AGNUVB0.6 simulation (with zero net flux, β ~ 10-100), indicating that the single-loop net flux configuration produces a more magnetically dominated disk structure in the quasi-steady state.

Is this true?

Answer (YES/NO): NO